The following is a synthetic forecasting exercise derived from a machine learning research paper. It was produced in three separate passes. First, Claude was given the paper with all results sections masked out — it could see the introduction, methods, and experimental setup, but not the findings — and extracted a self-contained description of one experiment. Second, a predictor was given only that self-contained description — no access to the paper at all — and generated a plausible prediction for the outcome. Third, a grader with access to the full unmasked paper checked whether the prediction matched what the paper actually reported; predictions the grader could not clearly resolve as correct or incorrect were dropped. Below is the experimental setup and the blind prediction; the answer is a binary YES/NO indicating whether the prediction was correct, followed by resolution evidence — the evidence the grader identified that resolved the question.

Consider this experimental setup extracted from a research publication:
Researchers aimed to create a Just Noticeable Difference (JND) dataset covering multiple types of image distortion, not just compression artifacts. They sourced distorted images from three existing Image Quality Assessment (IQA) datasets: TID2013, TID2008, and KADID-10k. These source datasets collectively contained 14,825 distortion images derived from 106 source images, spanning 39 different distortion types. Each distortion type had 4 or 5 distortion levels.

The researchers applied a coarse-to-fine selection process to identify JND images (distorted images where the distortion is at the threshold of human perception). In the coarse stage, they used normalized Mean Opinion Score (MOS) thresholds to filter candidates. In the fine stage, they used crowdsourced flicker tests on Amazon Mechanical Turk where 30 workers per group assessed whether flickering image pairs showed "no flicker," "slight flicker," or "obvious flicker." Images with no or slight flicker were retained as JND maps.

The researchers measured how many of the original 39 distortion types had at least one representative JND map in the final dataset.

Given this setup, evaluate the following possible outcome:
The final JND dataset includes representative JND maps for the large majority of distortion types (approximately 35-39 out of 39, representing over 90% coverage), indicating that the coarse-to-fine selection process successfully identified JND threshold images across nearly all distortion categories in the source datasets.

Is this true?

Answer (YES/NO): NO